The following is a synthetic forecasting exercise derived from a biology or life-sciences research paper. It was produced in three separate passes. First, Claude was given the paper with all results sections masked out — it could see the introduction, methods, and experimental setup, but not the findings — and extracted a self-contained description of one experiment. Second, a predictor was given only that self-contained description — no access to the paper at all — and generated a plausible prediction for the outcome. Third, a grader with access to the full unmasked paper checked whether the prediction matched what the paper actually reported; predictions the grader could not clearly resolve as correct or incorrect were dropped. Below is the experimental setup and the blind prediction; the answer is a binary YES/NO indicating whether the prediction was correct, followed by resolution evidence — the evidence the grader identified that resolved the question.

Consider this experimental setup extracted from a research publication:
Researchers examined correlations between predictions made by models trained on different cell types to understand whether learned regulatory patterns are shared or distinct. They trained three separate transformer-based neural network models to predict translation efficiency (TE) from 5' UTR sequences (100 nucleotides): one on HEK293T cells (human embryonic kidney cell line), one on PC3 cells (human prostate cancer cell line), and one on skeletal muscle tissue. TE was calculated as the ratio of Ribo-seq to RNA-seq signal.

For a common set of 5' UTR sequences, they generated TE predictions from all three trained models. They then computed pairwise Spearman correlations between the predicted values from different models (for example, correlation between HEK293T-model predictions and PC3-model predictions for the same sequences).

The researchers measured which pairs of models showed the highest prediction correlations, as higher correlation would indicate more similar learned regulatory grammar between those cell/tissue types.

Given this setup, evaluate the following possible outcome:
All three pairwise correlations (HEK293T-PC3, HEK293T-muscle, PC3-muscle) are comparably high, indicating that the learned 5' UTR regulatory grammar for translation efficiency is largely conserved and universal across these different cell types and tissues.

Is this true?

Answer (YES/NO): NO